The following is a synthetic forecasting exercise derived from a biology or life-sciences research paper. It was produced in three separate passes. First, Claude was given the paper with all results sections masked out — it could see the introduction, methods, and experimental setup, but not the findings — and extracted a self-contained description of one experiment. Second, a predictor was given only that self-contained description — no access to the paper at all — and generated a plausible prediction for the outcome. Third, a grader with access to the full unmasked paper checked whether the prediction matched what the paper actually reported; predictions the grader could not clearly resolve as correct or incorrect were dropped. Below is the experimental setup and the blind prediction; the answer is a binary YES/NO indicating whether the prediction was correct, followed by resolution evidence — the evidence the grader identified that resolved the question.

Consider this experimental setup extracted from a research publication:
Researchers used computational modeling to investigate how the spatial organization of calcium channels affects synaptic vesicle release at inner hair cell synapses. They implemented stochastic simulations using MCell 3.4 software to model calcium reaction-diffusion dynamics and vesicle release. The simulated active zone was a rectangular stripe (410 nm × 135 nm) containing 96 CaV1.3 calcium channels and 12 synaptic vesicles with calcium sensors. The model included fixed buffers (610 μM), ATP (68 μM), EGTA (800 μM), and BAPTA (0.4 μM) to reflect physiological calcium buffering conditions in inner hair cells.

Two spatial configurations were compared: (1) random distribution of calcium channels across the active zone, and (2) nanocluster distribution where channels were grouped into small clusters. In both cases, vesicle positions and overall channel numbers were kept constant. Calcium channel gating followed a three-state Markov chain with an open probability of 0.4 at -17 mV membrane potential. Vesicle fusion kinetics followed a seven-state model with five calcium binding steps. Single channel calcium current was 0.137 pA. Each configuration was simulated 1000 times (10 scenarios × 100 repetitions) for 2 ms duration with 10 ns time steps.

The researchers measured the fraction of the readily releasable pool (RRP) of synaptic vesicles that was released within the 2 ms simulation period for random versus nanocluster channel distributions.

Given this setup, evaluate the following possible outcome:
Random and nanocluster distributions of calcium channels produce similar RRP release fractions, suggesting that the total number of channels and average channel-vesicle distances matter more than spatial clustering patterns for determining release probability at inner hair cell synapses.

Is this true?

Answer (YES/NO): NO